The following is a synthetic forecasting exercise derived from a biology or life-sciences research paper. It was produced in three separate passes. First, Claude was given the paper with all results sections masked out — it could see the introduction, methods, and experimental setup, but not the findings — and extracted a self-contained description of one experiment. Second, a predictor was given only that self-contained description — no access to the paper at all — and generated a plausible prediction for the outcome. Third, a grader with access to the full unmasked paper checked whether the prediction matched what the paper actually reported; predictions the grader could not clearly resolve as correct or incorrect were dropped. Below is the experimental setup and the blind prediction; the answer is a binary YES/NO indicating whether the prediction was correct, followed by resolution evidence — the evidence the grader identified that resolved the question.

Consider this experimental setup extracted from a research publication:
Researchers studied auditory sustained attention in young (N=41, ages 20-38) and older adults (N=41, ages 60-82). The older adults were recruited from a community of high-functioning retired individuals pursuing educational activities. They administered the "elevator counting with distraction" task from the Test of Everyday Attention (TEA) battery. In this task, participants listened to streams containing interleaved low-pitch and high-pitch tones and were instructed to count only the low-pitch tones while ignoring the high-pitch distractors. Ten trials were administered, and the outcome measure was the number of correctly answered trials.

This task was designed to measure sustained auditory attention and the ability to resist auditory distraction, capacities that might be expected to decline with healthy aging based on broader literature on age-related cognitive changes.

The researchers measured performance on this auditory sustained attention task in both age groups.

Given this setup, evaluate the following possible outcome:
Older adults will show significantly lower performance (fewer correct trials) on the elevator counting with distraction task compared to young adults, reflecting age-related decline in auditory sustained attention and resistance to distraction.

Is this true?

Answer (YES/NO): NO